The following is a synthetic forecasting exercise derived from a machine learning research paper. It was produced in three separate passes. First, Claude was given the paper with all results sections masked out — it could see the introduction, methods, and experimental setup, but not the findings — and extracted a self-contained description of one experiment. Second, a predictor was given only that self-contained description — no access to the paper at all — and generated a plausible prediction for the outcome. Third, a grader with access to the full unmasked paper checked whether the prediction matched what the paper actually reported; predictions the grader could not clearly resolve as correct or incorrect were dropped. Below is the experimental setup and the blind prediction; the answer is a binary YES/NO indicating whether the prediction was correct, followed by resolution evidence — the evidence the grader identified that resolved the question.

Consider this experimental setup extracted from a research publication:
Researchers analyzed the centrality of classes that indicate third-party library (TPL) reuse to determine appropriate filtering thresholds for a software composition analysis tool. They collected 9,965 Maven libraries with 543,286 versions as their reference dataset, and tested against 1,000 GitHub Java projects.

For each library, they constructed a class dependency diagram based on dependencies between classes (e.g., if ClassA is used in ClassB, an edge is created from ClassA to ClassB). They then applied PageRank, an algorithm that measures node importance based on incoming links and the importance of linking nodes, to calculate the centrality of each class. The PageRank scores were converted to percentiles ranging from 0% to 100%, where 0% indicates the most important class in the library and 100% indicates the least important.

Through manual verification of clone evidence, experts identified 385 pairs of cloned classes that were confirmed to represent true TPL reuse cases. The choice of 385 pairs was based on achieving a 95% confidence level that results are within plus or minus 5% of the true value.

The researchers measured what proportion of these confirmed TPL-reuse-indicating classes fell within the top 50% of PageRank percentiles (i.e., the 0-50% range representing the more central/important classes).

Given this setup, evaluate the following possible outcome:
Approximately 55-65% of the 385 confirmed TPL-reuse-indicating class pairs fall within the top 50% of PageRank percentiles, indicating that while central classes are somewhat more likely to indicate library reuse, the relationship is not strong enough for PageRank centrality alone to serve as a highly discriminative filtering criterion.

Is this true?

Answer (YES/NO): NO